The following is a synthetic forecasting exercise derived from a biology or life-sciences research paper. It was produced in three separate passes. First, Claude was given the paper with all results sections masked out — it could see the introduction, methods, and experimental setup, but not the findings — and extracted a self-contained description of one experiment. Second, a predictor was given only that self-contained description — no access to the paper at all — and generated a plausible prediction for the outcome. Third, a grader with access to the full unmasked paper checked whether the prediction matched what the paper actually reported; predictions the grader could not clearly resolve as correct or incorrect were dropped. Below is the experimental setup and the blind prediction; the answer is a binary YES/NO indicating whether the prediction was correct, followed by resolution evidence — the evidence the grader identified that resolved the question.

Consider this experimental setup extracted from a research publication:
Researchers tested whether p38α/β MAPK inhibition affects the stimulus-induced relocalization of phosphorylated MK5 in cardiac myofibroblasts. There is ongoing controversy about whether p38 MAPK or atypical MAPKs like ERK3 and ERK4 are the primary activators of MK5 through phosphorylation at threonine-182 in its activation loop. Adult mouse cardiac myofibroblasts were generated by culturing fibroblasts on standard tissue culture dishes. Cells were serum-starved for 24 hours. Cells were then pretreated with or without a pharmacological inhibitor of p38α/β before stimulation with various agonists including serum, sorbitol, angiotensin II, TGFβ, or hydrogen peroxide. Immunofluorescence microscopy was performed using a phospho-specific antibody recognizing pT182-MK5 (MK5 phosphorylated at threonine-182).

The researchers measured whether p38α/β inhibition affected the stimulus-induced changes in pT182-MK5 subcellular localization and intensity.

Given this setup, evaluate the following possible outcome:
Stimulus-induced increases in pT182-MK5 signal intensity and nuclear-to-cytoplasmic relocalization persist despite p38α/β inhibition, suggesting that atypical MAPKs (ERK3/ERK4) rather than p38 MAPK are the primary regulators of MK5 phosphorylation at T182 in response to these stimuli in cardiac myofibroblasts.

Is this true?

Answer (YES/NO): NO